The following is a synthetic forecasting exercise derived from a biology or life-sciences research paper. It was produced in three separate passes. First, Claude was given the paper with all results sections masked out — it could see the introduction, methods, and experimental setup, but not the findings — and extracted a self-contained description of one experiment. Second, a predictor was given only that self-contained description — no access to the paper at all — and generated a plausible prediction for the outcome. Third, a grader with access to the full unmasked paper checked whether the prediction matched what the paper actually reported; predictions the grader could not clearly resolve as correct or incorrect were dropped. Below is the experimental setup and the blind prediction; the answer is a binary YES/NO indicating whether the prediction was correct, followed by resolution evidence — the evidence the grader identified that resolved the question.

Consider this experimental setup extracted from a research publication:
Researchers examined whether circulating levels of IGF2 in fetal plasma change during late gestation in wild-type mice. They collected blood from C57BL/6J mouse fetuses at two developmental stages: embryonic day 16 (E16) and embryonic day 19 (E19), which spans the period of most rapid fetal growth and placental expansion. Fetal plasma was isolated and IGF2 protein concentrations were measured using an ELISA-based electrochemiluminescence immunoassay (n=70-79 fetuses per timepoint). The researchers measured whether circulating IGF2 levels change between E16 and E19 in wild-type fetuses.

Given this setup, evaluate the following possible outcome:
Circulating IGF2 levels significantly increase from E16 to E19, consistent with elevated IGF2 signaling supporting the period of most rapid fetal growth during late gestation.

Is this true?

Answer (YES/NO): YES